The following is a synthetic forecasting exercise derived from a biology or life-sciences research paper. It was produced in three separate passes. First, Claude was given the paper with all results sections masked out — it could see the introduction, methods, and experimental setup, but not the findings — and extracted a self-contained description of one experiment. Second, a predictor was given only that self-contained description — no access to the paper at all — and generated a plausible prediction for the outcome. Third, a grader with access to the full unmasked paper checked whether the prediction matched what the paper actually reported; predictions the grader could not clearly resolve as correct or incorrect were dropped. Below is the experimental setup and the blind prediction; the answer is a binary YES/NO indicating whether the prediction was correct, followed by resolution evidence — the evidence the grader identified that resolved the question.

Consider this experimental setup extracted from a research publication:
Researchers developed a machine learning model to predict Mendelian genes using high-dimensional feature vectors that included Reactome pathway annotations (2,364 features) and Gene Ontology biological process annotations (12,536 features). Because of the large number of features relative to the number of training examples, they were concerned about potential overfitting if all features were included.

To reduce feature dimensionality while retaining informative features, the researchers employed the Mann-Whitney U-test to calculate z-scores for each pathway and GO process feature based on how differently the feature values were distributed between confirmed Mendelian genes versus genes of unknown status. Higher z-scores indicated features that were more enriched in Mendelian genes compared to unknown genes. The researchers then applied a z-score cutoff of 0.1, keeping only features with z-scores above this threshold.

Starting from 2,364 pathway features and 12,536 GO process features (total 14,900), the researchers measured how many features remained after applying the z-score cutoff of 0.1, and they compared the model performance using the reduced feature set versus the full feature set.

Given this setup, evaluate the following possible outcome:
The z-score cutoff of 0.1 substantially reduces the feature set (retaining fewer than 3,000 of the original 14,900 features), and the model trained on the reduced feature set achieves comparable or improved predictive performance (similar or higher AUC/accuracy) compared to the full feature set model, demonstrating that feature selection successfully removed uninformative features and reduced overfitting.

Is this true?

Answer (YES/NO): NO